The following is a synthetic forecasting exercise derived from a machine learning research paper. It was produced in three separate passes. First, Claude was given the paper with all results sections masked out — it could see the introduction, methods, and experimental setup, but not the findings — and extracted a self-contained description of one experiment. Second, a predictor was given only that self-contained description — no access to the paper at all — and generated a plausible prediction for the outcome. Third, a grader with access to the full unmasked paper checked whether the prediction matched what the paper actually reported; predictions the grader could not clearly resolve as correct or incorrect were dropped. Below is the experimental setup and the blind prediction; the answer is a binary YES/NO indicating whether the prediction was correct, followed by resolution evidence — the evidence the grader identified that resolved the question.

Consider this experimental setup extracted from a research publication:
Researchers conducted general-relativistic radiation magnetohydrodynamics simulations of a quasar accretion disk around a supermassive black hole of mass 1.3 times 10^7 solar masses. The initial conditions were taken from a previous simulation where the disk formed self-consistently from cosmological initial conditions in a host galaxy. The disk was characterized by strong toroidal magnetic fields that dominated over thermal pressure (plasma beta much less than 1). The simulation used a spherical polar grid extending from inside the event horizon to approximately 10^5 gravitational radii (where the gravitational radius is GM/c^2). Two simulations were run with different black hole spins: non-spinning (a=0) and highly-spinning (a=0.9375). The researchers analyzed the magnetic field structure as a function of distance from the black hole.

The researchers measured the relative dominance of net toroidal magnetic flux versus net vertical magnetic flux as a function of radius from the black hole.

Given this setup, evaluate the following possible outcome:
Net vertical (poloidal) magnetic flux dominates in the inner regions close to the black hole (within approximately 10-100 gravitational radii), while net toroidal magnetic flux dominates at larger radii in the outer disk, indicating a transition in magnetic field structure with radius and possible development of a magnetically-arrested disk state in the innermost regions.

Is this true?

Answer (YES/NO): NO